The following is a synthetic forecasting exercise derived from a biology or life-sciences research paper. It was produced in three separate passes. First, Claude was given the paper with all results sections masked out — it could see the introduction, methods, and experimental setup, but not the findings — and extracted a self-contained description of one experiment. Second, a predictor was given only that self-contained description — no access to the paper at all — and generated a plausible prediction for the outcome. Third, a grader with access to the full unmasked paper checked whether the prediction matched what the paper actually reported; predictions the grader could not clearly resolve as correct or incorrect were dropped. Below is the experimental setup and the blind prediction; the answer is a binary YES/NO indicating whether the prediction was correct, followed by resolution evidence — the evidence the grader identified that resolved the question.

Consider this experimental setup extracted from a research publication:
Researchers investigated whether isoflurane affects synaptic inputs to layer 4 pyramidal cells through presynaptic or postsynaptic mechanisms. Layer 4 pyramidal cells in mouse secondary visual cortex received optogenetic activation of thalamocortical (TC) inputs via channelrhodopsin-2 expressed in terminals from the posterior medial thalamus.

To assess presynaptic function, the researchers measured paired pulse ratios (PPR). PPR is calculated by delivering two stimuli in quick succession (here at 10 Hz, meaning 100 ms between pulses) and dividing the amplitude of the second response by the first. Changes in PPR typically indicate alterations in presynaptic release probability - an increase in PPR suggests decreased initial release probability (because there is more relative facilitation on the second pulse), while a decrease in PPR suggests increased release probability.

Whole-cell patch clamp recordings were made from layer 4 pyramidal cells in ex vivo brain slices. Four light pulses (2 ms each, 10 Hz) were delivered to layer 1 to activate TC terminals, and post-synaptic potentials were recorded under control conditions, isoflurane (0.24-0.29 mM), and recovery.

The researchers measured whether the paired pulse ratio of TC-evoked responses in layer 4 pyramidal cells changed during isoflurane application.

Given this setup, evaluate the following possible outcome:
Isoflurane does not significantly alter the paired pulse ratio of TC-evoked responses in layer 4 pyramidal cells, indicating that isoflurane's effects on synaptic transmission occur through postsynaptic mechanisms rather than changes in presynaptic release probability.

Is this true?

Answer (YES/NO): YES